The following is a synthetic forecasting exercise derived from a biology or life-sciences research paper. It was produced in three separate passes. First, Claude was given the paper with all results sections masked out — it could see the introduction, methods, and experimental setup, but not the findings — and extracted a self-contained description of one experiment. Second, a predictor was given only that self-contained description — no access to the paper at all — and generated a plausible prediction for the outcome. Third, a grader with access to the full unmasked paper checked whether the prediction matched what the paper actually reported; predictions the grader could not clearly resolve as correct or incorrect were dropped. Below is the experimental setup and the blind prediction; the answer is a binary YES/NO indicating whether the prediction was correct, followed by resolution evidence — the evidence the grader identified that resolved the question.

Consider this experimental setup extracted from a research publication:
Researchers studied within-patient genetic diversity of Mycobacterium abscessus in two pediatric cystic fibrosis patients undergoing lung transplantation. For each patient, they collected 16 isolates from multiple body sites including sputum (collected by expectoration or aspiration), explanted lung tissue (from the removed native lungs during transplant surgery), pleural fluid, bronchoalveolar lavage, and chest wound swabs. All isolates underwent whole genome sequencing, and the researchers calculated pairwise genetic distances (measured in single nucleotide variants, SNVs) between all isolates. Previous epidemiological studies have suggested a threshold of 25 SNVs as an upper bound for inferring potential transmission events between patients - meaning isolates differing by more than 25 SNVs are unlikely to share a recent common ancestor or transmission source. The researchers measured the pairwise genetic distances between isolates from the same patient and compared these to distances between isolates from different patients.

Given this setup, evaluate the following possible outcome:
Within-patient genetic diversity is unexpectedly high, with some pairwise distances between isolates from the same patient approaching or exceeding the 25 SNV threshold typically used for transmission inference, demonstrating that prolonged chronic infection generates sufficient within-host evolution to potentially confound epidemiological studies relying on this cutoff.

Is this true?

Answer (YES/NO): NO